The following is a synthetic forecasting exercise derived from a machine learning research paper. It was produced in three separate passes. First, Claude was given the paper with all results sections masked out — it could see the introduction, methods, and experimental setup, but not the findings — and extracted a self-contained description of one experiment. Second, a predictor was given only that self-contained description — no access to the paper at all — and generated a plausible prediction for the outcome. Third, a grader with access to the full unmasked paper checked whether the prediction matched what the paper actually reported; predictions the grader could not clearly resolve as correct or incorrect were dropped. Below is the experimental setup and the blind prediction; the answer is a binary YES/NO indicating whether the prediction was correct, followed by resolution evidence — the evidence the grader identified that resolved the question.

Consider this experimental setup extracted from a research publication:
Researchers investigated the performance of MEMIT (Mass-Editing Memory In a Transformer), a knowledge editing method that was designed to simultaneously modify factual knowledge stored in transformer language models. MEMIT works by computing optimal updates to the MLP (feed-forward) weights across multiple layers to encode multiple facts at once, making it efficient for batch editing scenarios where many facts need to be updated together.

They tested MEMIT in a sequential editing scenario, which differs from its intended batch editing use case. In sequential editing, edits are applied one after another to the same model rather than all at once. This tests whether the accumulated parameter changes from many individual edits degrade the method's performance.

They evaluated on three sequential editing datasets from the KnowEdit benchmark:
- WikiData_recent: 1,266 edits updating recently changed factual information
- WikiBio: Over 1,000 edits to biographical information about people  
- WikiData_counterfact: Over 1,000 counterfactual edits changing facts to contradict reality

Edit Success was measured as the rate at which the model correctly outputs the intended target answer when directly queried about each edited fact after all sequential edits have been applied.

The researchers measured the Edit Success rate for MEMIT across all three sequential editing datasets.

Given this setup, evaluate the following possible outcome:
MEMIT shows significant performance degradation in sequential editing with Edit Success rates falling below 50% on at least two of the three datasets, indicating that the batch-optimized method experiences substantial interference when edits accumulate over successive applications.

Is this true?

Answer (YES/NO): YES